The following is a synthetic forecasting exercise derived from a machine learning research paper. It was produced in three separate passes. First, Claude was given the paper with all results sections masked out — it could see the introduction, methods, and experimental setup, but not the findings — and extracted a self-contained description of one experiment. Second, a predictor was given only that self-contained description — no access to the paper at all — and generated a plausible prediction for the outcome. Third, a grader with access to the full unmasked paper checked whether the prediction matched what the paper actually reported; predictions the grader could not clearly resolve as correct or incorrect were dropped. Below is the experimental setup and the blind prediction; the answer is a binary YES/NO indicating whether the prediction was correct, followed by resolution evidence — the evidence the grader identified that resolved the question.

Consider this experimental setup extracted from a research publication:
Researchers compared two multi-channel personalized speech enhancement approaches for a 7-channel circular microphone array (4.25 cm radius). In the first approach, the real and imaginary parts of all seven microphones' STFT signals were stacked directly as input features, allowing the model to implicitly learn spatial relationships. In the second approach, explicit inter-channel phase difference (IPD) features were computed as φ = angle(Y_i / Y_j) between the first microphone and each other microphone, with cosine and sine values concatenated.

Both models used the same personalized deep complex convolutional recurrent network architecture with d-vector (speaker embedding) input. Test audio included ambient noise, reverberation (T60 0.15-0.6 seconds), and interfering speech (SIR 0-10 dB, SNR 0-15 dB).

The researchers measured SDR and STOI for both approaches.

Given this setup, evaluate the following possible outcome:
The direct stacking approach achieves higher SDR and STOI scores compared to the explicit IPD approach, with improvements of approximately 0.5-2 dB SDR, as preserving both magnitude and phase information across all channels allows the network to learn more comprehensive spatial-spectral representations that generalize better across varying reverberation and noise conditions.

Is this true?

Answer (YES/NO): NO